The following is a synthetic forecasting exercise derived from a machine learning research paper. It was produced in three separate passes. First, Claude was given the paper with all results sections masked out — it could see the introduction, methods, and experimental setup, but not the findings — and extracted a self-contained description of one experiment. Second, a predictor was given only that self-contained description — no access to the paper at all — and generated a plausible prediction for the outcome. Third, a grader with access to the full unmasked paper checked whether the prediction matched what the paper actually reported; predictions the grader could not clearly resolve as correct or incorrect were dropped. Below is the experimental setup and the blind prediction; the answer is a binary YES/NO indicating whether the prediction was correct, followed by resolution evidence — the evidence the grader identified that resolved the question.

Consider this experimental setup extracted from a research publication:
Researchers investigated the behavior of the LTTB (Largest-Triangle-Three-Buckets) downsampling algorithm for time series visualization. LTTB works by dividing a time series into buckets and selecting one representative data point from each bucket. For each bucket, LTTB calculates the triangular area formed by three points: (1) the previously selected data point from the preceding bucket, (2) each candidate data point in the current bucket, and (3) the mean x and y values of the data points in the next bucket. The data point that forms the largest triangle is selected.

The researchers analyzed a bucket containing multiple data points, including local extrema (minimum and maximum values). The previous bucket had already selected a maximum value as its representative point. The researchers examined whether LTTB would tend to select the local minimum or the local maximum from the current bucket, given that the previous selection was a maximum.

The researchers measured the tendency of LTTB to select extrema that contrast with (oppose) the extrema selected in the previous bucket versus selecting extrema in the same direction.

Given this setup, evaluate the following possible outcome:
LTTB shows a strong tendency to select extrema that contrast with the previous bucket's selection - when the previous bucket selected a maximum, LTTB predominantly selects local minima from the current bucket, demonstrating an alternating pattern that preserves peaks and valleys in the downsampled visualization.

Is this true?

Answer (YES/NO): YES